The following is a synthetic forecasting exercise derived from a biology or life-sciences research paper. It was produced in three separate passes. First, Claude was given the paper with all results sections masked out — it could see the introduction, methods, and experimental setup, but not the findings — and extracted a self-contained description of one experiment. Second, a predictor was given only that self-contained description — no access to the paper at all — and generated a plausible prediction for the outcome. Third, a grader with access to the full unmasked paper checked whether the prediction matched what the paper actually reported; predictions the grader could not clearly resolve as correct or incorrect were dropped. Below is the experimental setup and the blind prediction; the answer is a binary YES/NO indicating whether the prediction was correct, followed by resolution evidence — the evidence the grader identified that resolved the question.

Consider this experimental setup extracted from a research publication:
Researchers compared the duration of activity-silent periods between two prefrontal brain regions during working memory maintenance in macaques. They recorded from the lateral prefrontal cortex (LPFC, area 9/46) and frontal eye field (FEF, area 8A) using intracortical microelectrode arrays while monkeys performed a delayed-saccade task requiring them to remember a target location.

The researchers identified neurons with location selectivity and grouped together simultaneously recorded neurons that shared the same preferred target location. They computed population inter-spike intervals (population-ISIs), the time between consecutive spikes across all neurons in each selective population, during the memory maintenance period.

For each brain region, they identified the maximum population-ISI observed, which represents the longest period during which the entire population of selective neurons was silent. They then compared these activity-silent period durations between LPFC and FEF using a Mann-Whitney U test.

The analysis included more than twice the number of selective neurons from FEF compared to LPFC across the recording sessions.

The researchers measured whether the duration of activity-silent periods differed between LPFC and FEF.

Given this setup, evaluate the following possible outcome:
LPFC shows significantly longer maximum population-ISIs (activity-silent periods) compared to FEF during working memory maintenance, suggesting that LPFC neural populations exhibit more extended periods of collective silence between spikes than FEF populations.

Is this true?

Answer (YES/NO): NO